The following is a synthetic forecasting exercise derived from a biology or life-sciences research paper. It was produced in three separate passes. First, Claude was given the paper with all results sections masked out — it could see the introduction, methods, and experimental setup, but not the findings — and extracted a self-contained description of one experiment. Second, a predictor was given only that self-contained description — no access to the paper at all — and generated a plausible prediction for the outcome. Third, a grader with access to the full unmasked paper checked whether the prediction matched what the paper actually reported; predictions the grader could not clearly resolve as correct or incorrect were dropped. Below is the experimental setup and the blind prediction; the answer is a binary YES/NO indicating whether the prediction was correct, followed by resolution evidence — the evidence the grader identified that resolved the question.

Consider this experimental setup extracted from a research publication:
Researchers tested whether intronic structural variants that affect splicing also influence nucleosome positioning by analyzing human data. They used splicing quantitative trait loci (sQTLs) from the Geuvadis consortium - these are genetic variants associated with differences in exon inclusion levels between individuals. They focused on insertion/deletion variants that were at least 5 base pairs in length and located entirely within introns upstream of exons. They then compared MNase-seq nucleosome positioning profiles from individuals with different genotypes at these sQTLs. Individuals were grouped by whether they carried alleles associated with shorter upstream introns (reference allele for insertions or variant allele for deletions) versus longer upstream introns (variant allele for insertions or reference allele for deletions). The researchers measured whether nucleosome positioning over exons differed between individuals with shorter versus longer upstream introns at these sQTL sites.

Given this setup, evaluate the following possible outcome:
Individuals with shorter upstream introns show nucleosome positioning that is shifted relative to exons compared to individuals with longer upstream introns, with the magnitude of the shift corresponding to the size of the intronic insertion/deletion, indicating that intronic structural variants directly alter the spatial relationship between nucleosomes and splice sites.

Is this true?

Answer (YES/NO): NO